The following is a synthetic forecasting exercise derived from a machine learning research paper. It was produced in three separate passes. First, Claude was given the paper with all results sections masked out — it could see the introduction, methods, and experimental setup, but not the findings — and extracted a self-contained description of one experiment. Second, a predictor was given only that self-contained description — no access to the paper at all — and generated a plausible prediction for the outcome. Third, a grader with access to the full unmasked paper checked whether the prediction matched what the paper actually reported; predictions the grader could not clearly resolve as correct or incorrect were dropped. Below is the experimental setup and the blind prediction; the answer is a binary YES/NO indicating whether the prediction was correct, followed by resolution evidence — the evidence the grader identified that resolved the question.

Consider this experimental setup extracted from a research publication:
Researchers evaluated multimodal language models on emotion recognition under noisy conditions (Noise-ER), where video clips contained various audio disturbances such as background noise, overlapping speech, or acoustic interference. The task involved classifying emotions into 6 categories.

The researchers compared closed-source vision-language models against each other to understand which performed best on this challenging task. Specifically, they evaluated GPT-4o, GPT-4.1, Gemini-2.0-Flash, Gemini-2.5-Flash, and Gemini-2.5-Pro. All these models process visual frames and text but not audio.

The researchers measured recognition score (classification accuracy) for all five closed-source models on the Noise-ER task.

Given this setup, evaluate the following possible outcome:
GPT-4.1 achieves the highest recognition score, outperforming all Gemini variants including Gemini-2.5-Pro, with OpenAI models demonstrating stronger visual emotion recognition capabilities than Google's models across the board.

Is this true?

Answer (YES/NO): NO